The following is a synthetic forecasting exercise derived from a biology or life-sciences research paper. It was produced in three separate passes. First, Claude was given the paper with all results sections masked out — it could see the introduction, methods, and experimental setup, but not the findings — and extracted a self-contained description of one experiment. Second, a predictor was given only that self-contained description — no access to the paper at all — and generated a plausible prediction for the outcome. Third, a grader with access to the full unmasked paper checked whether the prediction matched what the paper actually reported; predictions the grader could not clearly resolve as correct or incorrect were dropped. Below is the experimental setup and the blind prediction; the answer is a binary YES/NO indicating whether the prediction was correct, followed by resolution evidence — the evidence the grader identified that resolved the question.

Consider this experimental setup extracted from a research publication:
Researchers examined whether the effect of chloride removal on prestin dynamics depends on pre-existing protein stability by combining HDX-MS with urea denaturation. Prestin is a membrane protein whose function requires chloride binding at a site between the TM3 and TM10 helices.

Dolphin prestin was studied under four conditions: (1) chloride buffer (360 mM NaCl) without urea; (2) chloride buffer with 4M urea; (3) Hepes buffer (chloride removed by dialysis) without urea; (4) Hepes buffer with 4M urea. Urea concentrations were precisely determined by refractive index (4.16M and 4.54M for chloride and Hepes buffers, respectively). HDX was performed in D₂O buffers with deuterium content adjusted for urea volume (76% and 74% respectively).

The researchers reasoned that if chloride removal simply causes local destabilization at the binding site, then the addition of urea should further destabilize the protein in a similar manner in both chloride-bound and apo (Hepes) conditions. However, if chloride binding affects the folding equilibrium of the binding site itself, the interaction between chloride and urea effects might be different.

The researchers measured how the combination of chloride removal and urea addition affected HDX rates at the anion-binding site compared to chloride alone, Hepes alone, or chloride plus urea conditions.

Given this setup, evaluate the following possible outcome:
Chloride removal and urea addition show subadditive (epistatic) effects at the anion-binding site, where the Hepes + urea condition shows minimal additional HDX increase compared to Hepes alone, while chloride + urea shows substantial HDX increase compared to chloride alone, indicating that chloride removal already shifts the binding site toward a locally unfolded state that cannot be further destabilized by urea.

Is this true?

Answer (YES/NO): YES